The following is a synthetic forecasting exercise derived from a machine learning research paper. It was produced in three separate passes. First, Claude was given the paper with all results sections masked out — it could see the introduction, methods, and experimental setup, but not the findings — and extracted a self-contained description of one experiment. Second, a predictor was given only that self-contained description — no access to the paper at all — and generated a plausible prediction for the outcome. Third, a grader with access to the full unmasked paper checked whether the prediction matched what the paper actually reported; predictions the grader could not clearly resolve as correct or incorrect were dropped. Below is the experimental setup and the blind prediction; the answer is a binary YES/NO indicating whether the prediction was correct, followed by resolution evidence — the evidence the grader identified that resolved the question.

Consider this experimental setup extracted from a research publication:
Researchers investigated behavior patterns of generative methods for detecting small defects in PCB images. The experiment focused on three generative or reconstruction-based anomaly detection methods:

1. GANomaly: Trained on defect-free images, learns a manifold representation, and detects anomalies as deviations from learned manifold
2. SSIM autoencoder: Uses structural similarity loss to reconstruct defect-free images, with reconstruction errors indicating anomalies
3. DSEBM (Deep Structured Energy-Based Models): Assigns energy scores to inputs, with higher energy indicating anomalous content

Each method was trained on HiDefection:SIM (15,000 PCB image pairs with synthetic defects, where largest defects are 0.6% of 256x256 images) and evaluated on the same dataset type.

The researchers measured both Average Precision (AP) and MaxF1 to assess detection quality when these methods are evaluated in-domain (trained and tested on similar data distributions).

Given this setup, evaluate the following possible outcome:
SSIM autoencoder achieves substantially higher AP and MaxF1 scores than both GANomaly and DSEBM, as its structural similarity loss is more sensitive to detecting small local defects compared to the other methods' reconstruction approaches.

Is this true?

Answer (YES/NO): NO